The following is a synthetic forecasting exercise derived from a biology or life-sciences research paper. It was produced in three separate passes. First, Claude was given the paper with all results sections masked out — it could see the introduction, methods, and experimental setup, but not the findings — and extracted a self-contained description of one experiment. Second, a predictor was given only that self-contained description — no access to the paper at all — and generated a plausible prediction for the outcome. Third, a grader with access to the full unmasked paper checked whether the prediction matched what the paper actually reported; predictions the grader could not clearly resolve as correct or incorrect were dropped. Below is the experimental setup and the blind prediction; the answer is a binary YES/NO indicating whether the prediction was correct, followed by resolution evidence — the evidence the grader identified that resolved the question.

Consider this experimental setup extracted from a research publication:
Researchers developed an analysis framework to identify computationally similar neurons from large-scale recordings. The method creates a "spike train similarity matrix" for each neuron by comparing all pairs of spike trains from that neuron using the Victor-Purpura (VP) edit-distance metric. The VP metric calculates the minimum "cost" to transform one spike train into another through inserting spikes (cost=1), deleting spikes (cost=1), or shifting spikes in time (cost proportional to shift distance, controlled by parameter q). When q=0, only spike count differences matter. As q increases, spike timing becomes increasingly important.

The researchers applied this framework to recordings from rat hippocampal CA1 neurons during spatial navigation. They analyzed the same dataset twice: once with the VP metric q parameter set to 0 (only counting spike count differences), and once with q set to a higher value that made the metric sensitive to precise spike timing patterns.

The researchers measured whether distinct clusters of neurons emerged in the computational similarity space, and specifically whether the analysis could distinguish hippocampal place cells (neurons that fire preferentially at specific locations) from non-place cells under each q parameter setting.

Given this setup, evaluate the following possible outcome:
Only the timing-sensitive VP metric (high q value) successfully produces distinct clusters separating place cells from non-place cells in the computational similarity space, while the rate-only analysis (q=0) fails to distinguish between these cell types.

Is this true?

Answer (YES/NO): YES